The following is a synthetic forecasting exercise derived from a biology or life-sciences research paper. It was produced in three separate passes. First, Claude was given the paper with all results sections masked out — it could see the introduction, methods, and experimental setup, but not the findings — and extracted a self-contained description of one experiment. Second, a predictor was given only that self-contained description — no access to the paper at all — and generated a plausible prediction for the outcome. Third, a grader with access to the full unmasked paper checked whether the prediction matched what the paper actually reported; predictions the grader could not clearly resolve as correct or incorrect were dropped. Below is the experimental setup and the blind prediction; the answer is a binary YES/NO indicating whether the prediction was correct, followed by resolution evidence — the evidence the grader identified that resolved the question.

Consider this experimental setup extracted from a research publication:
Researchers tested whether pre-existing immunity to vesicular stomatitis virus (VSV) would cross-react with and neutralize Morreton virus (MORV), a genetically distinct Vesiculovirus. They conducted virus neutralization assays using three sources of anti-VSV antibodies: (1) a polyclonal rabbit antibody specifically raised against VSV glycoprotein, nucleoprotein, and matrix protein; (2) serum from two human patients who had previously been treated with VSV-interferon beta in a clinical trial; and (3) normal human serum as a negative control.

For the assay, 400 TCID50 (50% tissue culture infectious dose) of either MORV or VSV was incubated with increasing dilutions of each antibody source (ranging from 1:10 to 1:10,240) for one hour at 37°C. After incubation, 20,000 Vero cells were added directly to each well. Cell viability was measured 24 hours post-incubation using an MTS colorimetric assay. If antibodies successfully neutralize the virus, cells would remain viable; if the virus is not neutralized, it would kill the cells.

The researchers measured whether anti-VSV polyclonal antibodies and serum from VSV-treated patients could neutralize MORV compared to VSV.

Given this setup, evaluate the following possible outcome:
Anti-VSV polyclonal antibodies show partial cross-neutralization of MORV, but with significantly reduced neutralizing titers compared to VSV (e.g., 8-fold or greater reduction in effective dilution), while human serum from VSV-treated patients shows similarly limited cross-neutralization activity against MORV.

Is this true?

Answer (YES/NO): NO